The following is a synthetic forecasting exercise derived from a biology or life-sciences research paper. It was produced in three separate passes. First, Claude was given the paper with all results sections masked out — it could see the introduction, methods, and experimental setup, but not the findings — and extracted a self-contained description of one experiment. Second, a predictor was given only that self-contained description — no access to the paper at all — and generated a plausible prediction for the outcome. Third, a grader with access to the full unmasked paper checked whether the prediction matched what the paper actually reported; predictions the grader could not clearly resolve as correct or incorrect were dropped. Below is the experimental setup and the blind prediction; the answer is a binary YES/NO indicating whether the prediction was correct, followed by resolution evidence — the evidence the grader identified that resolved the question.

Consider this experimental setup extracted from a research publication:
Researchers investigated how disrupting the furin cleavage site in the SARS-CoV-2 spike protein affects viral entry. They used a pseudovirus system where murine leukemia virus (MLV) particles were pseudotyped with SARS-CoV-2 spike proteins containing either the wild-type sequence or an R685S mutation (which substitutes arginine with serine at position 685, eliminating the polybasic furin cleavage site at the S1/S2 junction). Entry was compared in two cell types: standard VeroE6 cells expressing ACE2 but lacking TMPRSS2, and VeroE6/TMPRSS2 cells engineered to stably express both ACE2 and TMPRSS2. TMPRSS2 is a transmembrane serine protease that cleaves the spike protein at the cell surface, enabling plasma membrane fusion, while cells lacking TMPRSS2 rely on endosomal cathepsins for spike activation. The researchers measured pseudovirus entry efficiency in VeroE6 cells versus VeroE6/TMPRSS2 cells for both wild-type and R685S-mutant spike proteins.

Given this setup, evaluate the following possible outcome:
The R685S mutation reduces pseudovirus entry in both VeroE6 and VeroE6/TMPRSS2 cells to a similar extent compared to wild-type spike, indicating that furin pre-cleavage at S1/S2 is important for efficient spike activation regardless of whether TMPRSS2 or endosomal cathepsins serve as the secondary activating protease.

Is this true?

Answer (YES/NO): NO